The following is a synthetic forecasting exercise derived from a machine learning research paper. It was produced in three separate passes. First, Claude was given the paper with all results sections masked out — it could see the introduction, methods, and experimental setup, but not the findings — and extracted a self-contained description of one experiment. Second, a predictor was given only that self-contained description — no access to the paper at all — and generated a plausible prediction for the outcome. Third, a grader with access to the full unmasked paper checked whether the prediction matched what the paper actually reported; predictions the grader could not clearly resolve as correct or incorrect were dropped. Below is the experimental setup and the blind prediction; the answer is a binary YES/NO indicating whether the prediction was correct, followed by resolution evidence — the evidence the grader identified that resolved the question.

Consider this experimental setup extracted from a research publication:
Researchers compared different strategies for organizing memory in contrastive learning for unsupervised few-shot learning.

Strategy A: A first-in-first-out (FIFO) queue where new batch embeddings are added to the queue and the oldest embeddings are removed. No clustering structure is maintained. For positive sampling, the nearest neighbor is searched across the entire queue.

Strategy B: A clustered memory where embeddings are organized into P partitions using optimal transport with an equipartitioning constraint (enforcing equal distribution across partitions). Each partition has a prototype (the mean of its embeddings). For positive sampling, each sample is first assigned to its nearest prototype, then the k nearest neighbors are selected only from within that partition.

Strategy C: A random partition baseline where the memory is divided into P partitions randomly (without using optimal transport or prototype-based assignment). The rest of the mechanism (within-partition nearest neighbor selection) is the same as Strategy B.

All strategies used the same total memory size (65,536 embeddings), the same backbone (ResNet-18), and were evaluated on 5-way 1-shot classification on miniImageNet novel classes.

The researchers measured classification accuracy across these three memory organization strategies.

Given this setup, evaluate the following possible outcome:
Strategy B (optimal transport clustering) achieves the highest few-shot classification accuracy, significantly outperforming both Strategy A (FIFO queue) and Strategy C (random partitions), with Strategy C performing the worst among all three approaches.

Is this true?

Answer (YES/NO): NO